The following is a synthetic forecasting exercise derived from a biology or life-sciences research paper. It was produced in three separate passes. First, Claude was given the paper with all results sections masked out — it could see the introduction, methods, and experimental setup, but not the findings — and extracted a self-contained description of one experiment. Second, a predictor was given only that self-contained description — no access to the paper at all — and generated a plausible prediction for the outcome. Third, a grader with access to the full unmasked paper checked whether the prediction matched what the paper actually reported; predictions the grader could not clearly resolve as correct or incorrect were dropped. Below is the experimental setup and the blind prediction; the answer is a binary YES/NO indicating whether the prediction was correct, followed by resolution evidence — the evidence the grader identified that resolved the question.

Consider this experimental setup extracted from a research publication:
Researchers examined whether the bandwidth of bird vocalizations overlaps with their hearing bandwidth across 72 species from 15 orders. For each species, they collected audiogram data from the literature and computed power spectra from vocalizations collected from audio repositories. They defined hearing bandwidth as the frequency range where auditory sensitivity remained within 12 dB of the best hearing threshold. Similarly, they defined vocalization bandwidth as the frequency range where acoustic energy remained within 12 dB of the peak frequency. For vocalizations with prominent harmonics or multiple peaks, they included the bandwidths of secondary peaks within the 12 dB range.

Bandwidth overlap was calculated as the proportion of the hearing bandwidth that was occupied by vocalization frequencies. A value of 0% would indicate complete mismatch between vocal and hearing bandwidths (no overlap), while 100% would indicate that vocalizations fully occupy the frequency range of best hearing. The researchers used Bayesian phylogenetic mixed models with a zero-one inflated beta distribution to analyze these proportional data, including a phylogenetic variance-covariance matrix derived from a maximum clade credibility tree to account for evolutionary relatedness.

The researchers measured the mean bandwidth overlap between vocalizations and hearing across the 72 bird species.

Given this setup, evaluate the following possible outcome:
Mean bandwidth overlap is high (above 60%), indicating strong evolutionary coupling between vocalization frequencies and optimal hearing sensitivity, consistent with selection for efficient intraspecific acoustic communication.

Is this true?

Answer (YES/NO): NO